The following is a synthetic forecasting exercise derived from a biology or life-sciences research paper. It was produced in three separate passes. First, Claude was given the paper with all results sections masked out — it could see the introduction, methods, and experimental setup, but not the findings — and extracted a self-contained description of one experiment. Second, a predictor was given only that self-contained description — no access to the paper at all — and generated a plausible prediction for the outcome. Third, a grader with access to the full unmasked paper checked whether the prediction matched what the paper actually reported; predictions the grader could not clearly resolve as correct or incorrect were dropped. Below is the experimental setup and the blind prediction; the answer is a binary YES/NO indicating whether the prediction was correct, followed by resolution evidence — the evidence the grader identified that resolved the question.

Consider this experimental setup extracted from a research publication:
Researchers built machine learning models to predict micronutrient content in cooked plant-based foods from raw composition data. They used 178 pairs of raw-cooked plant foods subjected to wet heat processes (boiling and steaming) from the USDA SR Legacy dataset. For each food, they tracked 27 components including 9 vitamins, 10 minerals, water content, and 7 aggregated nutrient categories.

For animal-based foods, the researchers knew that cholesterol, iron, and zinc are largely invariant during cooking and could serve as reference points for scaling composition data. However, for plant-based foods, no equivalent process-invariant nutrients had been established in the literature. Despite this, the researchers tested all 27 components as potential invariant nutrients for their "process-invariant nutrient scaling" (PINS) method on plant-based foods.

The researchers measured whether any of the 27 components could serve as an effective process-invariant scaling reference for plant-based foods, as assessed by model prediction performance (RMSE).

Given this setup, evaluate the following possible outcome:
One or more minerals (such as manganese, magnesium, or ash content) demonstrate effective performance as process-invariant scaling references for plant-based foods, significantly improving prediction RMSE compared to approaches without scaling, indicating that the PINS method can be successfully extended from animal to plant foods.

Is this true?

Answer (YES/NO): NO